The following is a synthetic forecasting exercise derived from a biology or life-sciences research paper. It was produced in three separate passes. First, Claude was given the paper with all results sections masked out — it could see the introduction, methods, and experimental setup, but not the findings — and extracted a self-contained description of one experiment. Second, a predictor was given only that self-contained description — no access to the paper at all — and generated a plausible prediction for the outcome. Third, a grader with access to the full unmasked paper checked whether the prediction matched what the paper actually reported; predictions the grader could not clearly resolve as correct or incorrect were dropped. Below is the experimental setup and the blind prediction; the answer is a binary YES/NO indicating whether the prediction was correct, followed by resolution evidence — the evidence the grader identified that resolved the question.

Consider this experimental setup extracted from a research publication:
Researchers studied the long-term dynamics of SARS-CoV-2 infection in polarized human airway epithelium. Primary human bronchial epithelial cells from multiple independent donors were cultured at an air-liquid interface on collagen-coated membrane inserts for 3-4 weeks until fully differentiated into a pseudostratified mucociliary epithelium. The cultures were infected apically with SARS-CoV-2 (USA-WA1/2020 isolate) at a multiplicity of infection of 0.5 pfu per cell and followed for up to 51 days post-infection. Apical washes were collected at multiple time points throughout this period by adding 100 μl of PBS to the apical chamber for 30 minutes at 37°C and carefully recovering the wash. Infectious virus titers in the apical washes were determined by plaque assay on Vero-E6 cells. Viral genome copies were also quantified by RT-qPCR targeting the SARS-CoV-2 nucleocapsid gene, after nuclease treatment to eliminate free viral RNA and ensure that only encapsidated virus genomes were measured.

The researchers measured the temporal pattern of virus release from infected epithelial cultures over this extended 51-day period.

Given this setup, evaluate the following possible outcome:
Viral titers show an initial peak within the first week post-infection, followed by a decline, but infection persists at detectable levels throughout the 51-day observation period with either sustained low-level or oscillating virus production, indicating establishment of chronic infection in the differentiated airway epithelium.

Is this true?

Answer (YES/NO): YES